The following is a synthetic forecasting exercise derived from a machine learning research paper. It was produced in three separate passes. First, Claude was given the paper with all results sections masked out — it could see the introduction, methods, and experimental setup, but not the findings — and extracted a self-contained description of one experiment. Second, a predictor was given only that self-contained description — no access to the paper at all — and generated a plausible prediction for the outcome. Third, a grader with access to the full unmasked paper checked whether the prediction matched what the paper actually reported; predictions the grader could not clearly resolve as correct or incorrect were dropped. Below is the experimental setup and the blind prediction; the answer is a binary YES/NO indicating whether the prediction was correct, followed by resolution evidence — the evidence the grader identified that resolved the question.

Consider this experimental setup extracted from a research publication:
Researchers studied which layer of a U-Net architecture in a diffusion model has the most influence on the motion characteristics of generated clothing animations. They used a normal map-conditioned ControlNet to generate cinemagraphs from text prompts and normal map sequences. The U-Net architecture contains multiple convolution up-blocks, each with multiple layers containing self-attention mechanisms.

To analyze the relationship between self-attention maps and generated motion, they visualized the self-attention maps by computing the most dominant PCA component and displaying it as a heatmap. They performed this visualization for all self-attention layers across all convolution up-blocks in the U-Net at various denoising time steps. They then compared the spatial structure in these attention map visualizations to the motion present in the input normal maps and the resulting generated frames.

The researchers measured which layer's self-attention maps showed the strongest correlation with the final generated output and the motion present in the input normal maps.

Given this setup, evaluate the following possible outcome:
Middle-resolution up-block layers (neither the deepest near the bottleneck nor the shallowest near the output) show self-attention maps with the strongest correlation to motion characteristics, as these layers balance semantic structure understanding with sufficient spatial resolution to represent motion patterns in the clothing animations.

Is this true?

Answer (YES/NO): NO